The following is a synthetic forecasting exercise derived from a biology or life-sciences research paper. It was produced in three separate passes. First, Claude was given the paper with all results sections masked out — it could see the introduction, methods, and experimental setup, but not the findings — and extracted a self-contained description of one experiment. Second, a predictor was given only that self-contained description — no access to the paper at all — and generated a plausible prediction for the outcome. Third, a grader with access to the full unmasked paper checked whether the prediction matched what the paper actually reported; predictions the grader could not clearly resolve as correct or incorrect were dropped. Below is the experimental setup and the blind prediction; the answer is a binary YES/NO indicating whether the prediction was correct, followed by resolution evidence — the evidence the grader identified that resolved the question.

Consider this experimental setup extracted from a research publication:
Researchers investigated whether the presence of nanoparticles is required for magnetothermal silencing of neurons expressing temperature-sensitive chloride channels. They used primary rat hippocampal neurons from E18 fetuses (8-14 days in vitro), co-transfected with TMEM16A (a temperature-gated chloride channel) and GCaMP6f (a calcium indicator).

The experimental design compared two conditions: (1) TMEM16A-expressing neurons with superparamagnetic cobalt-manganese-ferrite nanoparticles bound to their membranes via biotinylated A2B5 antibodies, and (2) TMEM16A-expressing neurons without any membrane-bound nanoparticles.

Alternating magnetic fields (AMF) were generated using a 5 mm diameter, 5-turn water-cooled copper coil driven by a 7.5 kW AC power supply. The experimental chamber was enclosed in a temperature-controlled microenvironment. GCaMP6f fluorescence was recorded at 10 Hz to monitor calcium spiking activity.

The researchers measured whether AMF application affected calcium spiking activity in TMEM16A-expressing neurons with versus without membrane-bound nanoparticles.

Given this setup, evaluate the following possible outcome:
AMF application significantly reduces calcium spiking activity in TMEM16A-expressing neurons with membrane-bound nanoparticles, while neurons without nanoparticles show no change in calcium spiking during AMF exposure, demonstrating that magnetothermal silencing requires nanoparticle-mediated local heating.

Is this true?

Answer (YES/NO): YES